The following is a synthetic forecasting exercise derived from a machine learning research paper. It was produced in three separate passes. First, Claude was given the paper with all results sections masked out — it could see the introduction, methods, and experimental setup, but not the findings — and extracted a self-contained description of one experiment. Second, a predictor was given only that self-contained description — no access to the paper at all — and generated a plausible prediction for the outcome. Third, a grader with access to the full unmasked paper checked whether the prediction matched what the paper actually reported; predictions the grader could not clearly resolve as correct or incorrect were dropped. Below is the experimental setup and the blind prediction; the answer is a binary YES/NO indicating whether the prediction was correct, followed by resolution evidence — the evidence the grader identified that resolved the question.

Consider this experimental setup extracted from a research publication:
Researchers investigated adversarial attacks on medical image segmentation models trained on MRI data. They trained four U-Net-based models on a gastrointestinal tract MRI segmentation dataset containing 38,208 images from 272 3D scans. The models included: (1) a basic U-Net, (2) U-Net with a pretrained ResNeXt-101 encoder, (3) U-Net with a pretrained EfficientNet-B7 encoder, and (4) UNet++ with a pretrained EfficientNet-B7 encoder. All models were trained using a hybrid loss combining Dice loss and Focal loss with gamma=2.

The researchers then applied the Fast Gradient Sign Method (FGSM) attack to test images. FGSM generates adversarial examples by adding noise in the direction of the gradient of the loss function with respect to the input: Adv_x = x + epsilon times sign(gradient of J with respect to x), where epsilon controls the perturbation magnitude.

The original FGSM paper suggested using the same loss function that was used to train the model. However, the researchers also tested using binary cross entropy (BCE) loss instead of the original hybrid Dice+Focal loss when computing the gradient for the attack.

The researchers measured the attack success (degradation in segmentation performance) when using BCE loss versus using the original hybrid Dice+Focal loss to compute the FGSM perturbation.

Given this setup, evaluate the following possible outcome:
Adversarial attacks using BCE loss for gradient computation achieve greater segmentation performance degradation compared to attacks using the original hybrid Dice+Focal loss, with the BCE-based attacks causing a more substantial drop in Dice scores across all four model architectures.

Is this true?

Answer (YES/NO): YES